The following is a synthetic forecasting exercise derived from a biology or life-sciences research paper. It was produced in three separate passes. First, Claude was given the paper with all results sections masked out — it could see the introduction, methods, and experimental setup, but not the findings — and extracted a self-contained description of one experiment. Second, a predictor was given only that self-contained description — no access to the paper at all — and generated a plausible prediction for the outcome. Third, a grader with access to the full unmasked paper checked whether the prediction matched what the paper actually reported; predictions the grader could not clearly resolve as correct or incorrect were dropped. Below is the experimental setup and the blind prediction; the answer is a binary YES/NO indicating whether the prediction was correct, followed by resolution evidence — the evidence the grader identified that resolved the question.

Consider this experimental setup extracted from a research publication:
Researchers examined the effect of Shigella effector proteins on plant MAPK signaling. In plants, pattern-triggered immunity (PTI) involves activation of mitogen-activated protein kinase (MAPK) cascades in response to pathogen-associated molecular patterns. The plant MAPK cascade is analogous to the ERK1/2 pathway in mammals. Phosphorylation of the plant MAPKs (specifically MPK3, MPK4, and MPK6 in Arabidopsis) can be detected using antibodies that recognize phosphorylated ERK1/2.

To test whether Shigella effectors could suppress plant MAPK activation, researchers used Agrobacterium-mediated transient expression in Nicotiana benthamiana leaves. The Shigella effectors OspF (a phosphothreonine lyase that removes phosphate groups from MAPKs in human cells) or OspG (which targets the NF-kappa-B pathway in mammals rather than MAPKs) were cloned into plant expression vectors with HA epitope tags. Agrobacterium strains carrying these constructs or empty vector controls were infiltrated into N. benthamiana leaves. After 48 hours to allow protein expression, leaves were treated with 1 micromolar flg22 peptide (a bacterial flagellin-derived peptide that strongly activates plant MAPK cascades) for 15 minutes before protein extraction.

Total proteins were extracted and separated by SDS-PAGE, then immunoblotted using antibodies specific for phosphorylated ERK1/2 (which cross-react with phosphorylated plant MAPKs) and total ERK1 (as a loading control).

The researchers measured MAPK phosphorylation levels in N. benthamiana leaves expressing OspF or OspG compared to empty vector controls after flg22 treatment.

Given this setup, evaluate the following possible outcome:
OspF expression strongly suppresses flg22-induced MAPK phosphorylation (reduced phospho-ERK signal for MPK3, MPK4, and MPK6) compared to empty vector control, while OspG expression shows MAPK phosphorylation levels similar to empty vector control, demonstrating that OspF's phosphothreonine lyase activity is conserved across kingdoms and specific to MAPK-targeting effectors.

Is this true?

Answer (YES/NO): YES